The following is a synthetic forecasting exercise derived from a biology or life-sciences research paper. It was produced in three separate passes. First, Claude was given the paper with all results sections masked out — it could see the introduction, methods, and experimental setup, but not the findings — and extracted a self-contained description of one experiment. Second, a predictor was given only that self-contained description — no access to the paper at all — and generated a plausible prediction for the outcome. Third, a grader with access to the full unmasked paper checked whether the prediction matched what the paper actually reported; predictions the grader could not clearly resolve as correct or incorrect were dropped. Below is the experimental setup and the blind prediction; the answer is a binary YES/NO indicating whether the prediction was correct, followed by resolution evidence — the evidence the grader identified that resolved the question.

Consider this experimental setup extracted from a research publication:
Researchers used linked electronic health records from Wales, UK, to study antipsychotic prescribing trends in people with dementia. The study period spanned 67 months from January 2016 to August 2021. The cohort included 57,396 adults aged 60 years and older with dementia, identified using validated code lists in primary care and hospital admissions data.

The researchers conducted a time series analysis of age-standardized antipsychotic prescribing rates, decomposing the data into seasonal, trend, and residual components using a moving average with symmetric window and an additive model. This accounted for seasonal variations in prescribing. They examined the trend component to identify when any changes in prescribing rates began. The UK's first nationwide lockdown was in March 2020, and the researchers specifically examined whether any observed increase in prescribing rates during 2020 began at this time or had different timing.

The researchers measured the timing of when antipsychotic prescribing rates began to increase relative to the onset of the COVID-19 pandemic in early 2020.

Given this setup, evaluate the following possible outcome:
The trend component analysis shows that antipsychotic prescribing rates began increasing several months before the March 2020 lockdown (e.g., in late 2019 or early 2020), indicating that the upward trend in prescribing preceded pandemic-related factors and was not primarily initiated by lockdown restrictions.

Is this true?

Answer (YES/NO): YES